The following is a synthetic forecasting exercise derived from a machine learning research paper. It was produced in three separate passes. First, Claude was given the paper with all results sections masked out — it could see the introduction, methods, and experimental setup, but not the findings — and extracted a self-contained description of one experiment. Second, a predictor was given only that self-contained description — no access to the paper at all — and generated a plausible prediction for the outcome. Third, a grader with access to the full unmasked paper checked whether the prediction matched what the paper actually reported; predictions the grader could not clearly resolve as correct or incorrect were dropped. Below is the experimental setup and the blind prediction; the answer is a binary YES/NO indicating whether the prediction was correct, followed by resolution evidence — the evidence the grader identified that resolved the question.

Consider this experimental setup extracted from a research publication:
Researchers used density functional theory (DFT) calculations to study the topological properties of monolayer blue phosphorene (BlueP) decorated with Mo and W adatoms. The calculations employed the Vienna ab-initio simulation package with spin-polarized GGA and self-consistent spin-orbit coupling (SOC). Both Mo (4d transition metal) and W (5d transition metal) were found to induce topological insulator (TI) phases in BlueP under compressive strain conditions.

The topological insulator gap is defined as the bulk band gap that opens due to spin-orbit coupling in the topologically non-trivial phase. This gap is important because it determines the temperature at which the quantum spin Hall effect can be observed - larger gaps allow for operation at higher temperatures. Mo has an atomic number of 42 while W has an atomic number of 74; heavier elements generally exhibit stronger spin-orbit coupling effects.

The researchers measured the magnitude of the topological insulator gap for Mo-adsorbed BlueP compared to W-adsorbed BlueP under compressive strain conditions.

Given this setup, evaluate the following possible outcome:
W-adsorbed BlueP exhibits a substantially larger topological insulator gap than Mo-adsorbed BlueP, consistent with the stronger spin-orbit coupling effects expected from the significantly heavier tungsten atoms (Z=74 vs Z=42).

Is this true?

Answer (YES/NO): YES